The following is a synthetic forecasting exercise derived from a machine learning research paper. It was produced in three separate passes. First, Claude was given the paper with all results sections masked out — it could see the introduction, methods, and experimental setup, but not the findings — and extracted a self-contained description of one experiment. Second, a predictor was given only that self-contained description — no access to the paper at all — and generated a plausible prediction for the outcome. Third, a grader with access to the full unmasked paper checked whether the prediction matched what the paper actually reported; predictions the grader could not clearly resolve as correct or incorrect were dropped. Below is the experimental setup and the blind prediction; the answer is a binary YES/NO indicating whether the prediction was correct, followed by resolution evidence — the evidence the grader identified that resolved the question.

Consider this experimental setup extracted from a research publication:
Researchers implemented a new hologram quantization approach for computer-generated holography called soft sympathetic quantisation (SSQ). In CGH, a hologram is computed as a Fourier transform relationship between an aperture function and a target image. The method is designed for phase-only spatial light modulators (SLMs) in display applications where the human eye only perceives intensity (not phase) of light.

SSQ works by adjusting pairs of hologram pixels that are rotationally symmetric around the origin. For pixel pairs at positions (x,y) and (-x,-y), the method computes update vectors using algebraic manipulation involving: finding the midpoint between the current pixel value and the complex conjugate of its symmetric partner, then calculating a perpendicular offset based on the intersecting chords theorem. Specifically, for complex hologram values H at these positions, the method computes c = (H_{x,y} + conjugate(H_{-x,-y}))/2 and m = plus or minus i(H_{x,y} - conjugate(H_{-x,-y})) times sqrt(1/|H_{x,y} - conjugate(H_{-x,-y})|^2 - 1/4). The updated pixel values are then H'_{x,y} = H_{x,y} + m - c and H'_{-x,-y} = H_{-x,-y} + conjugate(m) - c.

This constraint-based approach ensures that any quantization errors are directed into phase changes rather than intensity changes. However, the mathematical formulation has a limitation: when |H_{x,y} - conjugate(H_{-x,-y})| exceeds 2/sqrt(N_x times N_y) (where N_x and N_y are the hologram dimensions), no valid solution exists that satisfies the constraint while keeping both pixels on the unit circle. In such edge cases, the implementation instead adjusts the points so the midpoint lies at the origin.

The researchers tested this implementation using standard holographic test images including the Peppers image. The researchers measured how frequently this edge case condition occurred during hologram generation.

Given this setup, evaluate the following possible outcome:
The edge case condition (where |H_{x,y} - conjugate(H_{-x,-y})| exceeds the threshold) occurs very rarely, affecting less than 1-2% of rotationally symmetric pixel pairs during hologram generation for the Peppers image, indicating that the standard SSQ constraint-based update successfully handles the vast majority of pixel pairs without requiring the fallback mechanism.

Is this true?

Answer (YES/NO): YES